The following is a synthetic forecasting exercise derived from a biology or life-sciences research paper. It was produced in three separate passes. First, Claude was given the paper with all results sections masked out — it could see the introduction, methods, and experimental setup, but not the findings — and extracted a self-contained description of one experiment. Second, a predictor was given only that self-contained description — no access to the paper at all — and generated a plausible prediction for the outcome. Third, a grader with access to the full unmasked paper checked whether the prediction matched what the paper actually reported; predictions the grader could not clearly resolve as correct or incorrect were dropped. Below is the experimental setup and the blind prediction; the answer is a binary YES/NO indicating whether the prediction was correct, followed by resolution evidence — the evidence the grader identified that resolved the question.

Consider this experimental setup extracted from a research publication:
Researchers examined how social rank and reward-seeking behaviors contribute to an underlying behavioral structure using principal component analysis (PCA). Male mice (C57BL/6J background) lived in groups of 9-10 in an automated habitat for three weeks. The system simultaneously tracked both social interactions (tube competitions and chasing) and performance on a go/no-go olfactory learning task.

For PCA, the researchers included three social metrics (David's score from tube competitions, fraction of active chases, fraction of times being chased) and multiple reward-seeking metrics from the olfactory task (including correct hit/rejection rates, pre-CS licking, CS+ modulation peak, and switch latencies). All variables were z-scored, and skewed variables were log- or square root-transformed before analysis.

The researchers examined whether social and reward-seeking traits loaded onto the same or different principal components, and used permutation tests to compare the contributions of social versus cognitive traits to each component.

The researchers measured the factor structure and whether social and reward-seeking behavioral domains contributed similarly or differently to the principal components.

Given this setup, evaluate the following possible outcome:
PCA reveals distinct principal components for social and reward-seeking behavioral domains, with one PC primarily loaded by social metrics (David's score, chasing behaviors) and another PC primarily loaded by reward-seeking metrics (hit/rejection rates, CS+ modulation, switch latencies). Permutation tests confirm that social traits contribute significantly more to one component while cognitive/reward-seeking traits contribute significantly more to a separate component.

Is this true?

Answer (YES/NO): YES